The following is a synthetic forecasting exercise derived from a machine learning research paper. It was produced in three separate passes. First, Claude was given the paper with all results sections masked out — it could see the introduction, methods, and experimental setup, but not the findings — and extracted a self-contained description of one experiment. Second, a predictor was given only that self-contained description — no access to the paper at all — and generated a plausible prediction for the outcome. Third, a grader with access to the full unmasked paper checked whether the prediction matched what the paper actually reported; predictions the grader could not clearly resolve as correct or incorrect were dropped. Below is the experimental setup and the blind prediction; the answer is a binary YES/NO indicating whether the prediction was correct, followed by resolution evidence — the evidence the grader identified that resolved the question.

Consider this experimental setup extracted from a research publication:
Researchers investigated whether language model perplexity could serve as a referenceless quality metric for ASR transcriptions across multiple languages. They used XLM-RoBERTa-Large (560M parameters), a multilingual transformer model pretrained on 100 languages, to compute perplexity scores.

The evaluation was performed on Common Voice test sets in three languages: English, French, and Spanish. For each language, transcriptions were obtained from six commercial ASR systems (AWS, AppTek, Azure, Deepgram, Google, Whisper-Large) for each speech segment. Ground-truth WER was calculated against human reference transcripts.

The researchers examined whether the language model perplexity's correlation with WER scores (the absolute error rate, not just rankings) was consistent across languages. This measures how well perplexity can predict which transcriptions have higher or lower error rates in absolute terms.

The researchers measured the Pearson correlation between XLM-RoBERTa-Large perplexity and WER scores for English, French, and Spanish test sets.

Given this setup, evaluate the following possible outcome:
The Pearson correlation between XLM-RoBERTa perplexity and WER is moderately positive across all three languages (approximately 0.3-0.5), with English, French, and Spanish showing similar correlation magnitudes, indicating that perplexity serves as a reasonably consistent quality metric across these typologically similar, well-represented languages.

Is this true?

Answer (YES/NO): NO